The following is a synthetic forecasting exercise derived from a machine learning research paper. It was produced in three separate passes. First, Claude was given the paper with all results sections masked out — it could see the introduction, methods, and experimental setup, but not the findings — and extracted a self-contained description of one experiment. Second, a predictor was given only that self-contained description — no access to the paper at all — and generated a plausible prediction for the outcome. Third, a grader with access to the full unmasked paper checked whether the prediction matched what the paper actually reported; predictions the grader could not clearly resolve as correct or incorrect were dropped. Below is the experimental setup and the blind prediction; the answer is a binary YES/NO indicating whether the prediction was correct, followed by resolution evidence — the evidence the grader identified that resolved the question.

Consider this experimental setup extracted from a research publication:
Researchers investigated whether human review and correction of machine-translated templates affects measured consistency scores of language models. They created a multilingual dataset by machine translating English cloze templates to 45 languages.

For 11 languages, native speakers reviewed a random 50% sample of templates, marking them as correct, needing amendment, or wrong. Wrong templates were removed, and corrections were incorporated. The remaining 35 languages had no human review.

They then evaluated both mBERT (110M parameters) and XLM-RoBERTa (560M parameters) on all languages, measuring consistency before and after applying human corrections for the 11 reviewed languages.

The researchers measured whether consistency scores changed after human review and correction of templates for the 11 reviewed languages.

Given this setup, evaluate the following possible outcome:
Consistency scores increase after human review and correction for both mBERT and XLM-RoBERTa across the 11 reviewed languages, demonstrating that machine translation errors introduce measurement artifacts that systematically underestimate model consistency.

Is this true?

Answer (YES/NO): NO